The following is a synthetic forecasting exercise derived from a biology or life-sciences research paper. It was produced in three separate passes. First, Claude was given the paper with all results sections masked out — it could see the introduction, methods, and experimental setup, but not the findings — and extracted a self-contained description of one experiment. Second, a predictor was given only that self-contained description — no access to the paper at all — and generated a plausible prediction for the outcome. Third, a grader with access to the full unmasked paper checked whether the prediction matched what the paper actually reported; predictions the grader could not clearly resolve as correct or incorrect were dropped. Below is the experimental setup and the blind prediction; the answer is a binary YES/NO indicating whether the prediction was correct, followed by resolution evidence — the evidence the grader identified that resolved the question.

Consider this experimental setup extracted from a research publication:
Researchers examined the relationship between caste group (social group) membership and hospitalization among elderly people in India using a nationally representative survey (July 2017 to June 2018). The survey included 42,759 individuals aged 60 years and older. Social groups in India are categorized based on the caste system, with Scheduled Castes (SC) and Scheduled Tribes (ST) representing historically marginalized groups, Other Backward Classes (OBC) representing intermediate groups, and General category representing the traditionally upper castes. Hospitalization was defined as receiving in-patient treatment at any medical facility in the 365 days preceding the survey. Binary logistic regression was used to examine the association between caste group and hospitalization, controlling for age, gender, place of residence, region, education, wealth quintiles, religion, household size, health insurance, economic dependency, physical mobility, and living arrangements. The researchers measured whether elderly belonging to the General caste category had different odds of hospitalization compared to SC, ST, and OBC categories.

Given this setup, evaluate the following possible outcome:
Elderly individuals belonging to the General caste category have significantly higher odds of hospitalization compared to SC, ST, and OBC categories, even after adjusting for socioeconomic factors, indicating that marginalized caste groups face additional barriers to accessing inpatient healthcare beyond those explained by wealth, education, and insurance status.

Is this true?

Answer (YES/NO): NO